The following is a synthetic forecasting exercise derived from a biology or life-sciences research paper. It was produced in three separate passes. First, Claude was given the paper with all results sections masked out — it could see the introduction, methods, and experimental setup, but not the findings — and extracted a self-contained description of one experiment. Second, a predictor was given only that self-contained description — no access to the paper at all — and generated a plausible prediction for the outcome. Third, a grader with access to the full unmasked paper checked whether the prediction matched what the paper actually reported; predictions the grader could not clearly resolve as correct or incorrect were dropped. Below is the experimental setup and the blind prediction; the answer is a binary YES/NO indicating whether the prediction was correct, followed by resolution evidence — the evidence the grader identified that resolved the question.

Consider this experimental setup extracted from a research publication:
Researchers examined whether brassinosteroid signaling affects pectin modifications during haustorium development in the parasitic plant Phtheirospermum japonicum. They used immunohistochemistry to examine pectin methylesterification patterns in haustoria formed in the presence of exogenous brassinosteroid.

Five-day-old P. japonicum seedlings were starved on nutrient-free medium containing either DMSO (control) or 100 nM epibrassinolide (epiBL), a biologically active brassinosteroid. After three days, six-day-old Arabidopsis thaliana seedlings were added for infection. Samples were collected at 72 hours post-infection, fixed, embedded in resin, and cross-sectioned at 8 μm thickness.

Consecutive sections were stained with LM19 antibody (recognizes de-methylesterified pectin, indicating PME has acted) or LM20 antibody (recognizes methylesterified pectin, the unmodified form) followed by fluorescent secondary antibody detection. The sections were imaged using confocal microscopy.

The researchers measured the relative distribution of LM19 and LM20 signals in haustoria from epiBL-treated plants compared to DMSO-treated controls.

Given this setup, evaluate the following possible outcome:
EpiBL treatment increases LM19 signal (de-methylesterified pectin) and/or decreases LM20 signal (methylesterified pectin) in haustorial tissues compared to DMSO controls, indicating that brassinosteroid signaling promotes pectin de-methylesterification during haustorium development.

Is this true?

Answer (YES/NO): NO